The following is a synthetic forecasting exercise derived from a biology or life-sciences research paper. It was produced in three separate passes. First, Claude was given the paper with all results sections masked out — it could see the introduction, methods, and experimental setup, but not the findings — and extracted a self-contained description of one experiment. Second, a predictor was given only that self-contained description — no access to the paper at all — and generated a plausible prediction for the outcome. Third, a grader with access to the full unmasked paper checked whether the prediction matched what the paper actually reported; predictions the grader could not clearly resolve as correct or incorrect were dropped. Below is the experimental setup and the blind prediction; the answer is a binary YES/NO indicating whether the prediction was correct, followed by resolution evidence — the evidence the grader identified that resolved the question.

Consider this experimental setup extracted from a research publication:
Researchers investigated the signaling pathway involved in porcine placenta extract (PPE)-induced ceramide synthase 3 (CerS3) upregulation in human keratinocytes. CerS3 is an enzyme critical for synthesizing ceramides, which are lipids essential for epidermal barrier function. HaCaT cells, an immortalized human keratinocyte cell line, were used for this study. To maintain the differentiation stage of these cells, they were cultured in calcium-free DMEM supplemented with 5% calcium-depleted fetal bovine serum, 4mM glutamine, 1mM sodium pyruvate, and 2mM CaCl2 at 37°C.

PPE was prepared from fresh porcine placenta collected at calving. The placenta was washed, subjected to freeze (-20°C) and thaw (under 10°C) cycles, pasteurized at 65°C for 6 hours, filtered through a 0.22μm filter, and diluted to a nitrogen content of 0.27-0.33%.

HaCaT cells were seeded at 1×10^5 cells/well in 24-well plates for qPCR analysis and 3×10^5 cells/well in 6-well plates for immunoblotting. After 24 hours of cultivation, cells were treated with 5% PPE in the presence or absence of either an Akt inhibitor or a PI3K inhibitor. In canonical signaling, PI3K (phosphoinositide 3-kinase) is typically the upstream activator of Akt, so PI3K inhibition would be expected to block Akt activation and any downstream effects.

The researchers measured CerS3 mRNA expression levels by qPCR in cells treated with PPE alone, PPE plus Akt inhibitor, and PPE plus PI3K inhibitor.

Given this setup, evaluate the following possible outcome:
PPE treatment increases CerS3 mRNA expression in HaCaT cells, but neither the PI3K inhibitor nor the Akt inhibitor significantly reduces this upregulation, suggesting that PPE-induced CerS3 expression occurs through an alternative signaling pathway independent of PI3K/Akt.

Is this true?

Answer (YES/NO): NO